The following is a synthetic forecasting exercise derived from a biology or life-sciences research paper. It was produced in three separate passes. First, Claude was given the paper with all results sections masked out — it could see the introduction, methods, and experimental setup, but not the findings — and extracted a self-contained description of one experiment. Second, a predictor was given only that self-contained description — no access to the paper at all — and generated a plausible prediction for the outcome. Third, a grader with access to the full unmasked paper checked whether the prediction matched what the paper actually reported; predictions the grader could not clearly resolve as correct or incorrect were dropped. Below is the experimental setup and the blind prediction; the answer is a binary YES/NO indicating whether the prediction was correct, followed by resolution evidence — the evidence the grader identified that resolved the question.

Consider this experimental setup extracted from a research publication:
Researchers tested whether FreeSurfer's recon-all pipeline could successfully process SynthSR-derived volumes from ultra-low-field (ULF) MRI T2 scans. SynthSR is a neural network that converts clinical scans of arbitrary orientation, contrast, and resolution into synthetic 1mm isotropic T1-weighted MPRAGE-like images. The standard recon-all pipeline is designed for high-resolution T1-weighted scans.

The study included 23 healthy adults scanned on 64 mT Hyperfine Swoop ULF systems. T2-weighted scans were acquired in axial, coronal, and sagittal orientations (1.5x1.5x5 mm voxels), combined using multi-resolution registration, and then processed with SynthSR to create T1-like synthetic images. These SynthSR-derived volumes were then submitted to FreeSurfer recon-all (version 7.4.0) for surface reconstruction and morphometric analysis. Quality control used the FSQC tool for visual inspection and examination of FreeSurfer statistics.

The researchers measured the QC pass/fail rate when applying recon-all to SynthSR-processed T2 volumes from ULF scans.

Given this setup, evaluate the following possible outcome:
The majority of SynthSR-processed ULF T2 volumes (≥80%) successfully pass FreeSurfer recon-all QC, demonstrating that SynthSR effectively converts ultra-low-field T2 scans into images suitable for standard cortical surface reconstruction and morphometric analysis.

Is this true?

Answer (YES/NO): NO